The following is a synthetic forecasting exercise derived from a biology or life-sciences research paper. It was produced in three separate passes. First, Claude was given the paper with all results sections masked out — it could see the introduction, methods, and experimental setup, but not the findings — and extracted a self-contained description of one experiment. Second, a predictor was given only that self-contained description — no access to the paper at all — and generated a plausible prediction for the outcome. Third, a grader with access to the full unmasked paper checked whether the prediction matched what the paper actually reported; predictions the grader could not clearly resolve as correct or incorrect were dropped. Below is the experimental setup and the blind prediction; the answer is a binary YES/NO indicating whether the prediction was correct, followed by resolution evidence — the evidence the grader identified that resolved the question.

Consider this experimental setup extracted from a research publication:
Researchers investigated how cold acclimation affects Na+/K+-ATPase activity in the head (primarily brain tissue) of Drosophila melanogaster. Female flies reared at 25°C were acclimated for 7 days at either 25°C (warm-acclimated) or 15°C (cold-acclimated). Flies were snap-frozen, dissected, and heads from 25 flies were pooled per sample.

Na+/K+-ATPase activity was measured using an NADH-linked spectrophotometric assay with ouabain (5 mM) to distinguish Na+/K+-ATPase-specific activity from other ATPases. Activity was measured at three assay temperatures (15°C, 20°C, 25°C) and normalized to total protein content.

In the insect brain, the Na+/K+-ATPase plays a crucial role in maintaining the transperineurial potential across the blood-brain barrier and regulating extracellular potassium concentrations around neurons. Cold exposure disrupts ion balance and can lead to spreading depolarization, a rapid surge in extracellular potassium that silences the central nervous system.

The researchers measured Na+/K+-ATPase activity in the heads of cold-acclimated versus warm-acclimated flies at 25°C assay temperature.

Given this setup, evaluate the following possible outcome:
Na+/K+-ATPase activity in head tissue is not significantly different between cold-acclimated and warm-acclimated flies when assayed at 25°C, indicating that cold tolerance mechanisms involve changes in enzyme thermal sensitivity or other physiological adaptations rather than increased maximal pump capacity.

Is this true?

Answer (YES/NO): NO